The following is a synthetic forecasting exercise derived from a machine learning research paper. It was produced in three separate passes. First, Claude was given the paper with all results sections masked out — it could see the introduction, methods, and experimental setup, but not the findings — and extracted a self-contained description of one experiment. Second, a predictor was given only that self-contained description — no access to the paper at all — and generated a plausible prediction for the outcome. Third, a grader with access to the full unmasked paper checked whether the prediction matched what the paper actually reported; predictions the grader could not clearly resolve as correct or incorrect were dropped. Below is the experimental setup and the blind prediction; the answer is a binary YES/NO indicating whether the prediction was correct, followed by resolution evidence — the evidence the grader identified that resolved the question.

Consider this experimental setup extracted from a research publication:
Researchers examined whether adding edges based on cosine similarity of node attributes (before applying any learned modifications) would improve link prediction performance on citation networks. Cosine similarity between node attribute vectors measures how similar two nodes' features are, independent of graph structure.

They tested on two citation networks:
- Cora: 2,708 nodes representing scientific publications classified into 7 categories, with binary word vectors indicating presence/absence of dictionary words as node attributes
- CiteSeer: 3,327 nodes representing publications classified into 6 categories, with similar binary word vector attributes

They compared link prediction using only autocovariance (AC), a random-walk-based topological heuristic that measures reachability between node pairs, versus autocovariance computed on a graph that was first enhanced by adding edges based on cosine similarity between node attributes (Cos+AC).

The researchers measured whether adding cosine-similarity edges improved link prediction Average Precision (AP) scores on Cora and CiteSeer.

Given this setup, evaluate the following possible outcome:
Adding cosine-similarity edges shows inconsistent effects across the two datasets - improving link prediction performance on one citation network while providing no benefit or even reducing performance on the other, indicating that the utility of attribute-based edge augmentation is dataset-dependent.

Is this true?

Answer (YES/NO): NO